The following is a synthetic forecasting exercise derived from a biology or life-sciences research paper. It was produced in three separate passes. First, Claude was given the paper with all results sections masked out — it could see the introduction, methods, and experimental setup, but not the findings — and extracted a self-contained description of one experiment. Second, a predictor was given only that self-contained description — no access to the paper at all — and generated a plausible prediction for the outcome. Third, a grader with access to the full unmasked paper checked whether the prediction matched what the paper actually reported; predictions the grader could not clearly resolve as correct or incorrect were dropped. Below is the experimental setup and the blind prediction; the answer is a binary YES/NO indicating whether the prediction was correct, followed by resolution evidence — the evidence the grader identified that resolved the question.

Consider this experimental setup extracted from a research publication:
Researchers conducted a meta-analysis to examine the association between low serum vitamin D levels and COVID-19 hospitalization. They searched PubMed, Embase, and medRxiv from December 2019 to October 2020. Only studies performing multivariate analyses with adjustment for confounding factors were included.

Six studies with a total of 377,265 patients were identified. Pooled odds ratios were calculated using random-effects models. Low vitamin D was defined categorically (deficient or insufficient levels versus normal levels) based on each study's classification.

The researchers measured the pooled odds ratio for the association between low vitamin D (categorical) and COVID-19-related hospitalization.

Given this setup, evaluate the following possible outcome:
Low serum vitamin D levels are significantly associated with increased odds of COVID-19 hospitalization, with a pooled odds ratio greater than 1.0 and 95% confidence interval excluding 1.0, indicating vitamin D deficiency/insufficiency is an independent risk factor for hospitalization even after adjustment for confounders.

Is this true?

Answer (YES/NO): YES